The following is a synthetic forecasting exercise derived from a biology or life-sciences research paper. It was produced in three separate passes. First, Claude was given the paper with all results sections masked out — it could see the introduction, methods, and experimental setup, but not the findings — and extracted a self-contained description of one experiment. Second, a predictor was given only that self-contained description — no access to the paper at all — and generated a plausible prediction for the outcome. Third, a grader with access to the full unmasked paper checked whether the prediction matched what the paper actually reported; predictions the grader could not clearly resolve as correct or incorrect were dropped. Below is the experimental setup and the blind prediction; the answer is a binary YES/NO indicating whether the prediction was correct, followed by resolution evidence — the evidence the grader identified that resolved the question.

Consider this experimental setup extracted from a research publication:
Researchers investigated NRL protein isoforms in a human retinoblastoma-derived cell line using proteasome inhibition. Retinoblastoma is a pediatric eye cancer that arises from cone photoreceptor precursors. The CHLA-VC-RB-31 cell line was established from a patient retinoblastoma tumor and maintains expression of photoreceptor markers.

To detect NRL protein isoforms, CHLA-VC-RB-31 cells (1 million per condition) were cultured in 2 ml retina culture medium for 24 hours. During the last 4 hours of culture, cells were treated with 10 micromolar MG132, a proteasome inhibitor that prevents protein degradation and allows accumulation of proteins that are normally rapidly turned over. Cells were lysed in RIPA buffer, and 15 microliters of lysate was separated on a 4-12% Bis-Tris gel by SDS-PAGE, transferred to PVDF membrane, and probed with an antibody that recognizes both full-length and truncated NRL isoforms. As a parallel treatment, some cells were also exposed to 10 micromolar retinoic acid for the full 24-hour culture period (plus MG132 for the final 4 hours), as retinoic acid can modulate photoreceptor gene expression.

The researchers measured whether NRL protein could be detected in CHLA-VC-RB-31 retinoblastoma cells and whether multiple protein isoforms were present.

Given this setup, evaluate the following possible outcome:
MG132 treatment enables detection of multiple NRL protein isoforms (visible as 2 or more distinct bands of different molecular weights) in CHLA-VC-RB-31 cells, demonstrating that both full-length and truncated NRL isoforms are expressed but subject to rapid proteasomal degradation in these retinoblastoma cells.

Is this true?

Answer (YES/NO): NO